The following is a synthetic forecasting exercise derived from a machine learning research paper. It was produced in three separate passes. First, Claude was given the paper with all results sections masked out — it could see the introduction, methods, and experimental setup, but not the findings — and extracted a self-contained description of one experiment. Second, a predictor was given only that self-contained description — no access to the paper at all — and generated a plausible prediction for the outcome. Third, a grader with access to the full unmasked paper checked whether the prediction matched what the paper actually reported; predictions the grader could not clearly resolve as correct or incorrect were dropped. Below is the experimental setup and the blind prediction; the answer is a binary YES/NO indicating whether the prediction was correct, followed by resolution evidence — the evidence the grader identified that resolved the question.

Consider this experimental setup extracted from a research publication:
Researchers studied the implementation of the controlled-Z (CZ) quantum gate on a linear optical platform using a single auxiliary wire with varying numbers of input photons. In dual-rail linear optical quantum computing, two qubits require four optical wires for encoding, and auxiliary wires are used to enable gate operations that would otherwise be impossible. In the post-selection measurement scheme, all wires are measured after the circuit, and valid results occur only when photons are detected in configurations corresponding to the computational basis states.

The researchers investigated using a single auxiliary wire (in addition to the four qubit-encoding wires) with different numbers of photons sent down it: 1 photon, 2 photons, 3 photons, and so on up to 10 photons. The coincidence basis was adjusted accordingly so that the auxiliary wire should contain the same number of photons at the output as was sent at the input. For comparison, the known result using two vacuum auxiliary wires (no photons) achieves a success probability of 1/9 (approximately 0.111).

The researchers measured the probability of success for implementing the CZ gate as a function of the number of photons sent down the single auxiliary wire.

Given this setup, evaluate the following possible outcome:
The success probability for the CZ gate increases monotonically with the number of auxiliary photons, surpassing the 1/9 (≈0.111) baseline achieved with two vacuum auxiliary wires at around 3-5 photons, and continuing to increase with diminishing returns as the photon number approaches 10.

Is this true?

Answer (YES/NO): NO